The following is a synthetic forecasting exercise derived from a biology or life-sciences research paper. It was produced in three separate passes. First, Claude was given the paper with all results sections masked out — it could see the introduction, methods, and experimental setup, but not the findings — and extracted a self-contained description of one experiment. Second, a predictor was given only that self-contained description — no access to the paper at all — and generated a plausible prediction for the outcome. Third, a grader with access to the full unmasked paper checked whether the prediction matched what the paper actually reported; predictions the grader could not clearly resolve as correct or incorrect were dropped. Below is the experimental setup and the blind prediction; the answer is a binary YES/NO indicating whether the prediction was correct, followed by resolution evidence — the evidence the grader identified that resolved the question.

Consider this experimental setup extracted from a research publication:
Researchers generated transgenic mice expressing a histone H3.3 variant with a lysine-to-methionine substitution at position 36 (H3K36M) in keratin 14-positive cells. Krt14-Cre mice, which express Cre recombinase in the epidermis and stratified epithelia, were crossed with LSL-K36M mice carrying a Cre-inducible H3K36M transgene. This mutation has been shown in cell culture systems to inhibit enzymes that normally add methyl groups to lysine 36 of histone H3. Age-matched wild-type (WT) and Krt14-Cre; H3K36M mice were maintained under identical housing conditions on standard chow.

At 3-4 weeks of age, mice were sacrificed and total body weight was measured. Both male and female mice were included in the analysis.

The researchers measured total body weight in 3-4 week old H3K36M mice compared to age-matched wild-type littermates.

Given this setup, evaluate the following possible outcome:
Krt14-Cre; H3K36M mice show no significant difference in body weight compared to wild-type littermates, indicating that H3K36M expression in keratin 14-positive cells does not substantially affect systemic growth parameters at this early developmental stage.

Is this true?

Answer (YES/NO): NO